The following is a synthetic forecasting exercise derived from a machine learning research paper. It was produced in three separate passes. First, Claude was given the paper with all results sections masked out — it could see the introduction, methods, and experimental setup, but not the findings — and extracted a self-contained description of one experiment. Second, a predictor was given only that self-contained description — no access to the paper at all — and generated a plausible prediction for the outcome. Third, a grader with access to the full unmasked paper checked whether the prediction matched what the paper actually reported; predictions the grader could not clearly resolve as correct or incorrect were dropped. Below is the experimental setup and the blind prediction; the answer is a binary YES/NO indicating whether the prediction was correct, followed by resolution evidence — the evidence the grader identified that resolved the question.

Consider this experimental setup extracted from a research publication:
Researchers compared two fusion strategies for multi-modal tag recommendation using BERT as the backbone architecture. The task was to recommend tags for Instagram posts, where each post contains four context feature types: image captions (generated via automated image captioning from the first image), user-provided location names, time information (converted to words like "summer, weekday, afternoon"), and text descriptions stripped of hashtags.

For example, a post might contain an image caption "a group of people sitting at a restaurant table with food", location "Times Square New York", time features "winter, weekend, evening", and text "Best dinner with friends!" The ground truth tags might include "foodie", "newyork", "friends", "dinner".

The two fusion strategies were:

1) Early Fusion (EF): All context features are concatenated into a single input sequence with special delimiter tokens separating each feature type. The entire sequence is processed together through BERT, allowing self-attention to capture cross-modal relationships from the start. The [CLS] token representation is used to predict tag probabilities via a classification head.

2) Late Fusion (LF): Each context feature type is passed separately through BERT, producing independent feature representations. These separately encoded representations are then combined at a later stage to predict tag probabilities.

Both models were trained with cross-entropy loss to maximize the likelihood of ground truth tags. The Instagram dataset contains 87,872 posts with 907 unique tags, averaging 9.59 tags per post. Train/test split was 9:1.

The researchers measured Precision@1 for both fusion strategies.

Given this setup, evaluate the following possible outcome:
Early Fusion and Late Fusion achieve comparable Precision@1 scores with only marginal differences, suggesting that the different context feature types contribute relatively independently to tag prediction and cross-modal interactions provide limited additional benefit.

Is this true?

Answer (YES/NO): NO